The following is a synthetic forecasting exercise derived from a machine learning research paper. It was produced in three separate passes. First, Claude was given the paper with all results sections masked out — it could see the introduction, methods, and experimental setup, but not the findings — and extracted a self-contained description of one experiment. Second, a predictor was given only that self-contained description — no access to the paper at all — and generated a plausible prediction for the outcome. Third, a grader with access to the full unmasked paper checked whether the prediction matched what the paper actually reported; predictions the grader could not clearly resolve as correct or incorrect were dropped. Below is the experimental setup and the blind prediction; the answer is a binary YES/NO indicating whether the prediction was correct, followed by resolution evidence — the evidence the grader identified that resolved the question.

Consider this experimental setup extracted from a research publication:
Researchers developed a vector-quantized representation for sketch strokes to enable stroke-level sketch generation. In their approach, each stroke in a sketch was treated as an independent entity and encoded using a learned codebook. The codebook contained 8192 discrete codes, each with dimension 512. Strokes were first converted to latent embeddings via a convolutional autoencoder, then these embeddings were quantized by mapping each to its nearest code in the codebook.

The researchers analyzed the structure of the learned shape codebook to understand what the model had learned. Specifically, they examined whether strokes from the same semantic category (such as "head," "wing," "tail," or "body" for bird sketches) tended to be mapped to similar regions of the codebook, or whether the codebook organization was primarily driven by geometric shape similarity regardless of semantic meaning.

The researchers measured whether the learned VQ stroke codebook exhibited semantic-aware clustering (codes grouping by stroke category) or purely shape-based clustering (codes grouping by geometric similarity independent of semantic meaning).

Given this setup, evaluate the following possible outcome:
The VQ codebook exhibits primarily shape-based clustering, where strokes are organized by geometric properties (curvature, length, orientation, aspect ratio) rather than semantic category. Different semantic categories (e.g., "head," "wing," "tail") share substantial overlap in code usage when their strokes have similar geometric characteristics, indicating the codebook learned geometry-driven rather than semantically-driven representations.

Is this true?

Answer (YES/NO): NO